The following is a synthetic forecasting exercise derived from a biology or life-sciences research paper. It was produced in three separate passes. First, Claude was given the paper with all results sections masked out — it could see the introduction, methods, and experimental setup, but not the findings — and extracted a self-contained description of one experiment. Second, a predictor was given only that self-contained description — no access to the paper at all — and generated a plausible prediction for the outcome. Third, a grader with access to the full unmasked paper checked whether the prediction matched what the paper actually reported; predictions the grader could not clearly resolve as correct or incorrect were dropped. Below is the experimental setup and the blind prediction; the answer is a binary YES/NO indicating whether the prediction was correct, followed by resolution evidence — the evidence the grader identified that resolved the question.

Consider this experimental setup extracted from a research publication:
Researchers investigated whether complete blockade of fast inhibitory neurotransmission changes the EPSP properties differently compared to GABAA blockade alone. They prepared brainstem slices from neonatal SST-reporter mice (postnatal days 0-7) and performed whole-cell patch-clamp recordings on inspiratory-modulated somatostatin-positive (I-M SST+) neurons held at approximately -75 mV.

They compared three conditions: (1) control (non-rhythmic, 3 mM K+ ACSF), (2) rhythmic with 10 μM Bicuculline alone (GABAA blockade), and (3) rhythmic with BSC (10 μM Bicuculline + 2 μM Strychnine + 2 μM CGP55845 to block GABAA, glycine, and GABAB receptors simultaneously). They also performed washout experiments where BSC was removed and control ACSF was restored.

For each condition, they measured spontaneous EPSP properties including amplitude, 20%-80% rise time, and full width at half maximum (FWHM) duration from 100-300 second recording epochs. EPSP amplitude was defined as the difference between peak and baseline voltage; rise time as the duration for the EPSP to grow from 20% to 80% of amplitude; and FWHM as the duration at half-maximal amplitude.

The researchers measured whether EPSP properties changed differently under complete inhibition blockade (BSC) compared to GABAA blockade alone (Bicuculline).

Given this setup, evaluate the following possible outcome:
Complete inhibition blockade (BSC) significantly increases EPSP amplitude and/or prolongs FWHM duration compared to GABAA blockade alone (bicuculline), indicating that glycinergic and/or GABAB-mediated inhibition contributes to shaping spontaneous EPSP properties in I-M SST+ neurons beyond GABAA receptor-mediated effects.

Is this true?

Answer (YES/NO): YES